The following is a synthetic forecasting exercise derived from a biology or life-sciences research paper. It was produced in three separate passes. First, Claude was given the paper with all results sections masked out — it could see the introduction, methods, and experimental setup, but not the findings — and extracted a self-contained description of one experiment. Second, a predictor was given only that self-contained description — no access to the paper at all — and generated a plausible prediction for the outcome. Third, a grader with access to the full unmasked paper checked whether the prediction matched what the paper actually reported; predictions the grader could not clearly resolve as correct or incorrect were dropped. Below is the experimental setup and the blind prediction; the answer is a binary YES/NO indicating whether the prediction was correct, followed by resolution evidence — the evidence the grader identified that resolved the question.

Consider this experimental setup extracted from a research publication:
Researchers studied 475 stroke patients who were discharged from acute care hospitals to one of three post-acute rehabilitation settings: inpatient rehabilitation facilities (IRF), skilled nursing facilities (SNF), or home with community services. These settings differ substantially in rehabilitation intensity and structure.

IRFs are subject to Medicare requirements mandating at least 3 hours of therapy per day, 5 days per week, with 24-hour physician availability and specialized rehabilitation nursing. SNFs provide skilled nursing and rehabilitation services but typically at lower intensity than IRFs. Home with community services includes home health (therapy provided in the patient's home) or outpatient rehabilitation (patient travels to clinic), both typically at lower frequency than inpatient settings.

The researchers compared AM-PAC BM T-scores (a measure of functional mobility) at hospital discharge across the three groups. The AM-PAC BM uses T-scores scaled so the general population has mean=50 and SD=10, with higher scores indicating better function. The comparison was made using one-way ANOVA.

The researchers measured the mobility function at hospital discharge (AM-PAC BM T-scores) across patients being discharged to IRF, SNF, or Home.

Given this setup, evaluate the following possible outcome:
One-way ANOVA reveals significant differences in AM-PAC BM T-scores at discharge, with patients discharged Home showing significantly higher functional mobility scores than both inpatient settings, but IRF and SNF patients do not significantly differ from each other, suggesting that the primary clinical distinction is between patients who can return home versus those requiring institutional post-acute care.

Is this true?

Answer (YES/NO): NO